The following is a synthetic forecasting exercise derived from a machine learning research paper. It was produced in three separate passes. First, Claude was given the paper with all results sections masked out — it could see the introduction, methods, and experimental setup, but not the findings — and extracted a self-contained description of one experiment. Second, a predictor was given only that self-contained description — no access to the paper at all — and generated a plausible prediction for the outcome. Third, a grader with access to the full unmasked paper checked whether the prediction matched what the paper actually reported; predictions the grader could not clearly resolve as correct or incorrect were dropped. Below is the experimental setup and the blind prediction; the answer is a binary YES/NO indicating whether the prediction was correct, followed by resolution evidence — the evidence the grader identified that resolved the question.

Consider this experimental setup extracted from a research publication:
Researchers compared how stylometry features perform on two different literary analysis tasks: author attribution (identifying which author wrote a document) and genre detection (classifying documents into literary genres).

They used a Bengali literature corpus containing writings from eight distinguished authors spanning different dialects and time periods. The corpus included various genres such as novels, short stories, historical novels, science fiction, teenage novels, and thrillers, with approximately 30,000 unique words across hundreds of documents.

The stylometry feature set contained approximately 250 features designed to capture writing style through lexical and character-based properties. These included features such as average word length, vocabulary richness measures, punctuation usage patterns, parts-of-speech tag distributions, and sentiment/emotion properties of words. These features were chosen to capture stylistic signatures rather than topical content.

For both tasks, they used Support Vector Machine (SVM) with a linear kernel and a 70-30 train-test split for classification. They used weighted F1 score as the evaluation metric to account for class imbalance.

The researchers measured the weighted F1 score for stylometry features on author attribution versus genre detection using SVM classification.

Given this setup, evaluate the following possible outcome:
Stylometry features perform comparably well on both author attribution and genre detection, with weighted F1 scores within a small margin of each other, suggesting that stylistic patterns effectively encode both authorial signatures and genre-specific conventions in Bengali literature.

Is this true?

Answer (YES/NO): NO